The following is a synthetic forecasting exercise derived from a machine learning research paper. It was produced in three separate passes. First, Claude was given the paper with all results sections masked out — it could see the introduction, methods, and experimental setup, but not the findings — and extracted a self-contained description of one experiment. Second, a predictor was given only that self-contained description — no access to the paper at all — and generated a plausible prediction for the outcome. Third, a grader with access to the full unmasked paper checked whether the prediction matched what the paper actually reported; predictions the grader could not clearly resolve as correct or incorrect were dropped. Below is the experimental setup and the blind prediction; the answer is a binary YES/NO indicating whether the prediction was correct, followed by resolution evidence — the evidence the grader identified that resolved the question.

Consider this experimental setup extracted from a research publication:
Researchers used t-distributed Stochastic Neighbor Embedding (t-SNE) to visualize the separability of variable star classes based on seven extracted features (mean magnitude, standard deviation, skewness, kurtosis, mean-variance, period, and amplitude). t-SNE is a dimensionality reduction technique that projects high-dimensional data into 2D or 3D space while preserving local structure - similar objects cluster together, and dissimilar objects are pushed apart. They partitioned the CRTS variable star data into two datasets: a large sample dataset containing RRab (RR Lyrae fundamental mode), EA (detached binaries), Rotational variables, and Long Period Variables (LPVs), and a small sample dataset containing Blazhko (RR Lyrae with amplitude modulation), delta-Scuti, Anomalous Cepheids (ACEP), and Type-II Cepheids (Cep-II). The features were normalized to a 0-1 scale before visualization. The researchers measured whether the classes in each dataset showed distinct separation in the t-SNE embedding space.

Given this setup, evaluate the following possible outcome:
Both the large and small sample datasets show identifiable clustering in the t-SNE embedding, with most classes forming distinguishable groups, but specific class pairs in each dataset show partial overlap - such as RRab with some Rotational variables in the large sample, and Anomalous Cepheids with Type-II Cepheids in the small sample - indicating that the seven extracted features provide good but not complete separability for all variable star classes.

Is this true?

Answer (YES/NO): NO